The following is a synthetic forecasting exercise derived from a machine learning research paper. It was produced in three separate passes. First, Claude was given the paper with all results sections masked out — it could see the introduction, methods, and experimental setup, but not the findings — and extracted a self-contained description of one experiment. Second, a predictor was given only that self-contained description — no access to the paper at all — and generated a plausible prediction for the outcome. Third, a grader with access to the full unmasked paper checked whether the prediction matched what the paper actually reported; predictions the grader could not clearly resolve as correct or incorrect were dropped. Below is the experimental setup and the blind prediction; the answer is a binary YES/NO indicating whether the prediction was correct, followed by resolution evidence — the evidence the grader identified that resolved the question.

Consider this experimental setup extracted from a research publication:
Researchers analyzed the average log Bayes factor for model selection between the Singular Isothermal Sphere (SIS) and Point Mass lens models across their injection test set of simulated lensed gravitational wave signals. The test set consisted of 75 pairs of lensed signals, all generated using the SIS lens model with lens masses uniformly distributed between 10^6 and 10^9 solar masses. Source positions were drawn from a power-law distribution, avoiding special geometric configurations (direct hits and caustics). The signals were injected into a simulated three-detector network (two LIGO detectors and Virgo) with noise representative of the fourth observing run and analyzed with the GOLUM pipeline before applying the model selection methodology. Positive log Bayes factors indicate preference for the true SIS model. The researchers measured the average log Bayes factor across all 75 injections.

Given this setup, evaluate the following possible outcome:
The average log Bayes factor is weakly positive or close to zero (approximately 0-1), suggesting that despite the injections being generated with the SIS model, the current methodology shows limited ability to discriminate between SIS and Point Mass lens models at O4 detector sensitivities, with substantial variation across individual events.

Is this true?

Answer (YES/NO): NO